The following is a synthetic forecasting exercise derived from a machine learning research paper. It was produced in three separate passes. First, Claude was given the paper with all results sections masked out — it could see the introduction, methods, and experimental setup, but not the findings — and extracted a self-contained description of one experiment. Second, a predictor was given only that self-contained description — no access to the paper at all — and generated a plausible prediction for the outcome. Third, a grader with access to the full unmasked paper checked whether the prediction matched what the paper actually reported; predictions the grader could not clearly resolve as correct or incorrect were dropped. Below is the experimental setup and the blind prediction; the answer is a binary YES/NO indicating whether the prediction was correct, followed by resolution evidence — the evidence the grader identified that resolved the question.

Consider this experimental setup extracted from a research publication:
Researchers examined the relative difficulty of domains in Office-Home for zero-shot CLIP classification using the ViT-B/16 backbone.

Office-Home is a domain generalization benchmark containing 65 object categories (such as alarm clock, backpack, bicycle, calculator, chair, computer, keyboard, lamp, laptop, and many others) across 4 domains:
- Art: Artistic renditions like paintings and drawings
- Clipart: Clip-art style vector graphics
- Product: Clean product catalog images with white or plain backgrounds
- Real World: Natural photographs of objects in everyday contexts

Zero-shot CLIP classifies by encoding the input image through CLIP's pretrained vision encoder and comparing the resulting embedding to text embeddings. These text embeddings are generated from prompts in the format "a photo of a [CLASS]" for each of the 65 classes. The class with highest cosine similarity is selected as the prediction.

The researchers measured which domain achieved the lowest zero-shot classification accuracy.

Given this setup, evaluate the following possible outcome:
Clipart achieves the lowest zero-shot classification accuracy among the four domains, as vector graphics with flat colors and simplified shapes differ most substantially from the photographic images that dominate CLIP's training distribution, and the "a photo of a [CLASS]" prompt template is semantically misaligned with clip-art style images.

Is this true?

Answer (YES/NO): YES